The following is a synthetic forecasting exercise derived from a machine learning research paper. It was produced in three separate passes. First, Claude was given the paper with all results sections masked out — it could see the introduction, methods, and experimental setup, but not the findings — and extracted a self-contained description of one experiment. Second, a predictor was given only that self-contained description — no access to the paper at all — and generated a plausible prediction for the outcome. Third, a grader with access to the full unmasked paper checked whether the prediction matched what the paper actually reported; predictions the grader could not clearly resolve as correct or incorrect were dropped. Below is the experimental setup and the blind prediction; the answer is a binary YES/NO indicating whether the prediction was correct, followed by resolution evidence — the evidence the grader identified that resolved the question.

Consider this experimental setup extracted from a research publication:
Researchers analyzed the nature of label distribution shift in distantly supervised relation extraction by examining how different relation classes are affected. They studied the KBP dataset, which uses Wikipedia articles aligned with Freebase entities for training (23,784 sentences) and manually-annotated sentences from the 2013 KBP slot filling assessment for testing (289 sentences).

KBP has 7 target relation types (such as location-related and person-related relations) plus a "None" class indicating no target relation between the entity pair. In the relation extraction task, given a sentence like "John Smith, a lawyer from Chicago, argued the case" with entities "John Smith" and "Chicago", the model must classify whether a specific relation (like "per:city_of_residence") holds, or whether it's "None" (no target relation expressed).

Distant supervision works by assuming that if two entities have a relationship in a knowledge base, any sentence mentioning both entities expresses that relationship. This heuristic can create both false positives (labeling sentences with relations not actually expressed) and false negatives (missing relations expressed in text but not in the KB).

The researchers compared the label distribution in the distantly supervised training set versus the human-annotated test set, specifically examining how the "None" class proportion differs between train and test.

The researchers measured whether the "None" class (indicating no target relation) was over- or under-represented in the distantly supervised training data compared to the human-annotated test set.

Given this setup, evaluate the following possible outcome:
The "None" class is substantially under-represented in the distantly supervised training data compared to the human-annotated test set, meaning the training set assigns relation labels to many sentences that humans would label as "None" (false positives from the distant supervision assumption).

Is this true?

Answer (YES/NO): YES